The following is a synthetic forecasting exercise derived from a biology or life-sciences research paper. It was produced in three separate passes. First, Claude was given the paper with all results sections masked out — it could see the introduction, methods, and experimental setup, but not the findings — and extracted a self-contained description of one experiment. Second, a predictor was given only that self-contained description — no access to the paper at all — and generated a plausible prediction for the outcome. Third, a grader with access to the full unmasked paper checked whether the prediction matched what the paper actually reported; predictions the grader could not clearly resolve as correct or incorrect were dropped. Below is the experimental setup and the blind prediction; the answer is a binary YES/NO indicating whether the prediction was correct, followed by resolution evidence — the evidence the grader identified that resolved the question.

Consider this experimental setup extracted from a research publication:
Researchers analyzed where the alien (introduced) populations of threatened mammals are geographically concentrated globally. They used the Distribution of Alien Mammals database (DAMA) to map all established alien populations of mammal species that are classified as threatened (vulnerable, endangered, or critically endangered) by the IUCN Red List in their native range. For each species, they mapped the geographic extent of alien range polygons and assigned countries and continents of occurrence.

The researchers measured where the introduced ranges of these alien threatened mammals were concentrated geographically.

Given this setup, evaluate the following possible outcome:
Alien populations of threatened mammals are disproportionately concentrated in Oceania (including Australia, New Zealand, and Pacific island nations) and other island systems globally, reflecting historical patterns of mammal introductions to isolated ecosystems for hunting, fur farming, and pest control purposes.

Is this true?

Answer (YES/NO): NO